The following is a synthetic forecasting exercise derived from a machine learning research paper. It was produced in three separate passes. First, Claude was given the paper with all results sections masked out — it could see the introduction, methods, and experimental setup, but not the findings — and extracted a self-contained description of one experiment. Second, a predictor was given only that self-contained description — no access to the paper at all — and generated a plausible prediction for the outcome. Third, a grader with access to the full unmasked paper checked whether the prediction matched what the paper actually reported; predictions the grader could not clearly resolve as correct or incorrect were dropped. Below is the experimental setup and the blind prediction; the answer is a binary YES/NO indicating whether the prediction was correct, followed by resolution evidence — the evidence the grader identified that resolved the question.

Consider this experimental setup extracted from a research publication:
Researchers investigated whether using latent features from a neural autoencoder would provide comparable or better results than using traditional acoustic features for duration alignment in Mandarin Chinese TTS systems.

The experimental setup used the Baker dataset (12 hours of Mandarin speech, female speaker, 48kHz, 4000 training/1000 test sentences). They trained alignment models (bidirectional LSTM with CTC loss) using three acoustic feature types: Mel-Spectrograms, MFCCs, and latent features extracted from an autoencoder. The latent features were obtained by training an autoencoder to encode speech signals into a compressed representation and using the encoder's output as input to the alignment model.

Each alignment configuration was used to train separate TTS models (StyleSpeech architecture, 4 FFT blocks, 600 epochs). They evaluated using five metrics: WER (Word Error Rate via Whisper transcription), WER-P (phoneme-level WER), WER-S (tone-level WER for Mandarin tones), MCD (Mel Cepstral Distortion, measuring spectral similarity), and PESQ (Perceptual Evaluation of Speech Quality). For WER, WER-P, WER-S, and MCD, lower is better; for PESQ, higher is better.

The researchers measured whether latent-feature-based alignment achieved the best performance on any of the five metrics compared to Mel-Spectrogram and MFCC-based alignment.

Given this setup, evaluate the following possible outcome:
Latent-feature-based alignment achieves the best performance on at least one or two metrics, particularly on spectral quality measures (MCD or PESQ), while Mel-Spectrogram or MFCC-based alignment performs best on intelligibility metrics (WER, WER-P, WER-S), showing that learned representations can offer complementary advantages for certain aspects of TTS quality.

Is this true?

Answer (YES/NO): NO